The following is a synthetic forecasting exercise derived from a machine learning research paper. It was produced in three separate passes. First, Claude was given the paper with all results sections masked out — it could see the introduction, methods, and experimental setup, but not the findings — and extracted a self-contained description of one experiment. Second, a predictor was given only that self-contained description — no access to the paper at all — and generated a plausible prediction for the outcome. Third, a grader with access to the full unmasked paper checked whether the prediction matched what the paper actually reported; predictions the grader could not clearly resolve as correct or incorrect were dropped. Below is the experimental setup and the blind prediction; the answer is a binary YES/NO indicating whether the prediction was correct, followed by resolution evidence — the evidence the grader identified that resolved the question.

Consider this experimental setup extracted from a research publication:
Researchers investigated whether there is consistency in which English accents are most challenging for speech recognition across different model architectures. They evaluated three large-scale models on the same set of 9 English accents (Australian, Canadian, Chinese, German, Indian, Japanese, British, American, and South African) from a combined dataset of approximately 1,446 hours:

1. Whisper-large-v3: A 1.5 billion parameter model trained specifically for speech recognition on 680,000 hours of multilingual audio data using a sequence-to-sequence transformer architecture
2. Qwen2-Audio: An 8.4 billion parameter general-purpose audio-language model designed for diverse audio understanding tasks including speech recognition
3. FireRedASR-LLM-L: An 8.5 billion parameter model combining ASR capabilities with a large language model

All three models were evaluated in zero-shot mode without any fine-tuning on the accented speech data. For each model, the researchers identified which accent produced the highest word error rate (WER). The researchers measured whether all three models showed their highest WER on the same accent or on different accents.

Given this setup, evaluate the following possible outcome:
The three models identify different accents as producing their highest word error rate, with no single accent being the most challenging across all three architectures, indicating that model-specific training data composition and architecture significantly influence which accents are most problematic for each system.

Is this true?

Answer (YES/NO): NO